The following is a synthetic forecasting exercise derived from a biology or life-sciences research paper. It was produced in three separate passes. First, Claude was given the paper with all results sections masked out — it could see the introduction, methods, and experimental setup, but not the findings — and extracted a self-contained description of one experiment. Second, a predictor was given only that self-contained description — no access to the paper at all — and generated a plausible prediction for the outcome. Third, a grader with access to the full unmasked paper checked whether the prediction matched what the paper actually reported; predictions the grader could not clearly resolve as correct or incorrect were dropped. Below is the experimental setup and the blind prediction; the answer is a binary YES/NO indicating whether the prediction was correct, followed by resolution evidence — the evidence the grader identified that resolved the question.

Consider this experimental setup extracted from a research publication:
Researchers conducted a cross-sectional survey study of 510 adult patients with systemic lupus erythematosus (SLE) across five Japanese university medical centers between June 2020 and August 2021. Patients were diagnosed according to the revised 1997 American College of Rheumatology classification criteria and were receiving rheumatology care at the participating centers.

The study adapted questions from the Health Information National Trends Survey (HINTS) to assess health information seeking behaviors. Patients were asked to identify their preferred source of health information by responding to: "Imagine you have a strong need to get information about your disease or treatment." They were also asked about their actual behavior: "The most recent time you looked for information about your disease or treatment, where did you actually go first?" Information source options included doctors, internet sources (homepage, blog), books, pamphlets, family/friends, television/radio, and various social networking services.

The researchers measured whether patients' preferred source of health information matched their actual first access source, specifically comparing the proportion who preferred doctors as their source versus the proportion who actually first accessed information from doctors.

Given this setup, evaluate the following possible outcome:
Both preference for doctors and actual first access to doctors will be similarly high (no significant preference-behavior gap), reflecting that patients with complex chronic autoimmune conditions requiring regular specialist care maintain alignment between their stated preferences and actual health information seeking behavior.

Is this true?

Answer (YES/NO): NO